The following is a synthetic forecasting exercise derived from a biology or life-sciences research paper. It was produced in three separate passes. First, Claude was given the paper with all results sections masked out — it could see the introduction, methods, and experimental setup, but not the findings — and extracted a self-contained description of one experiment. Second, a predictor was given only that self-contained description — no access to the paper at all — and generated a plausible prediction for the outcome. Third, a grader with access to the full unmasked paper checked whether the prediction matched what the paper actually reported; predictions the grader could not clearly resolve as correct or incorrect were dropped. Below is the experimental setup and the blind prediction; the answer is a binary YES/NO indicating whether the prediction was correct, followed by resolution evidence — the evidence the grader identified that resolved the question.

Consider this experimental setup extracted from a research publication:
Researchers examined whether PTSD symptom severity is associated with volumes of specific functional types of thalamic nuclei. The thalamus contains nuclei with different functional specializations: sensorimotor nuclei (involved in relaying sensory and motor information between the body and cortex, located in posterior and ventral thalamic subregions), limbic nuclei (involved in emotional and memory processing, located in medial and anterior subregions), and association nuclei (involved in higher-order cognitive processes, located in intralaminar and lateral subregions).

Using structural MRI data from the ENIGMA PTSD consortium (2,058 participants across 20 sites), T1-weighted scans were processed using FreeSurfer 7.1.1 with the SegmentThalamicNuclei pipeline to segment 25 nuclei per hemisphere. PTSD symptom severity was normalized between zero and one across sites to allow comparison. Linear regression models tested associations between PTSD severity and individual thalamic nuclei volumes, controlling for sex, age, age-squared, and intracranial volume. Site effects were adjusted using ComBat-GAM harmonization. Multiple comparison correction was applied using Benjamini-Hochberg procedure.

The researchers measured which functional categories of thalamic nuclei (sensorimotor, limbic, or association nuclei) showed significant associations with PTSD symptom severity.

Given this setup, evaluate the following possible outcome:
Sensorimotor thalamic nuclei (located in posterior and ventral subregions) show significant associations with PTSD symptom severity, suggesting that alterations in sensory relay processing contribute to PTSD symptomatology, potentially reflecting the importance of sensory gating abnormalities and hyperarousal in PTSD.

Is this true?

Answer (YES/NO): YES